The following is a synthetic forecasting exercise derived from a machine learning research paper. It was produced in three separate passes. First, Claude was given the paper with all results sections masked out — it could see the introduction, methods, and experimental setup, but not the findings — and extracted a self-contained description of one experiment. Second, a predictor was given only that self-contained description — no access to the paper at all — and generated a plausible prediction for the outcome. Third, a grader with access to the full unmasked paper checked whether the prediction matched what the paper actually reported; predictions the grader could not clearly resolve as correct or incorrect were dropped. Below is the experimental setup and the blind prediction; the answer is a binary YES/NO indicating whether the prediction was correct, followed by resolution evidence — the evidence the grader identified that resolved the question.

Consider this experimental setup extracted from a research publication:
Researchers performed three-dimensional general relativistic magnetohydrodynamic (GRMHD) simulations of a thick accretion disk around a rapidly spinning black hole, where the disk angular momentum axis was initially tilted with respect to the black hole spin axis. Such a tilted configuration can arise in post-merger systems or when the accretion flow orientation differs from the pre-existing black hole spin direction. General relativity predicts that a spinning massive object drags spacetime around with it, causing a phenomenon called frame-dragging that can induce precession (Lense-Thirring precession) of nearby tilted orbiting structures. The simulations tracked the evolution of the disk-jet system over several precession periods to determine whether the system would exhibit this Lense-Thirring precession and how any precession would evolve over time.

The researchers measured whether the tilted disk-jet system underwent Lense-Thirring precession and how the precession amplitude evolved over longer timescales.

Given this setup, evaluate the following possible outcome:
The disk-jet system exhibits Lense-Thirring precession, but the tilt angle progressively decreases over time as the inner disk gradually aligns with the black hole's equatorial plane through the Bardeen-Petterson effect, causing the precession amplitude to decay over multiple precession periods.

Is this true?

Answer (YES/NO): YES